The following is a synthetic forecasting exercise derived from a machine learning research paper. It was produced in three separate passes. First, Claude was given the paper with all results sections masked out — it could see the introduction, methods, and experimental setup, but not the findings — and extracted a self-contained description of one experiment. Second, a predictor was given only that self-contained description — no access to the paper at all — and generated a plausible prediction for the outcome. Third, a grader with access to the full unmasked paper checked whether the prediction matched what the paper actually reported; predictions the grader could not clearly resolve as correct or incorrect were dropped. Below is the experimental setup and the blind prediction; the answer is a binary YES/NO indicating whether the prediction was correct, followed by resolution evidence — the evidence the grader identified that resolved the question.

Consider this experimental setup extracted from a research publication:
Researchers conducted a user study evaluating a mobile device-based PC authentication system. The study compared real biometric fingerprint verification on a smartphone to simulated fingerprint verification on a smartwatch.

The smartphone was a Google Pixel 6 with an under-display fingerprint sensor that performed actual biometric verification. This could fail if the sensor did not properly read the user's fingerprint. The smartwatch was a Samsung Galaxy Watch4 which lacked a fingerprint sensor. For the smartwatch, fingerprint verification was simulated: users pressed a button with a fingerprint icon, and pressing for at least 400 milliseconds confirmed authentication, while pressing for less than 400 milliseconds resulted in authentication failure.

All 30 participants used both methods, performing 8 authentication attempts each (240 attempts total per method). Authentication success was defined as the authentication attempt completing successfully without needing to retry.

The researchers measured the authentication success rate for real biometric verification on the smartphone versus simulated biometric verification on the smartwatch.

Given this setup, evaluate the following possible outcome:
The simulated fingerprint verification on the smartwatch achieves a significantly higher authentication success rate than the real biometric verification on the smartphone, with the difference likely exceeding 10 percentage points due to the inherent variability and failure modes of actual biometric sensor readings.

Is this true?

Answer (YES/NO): NO